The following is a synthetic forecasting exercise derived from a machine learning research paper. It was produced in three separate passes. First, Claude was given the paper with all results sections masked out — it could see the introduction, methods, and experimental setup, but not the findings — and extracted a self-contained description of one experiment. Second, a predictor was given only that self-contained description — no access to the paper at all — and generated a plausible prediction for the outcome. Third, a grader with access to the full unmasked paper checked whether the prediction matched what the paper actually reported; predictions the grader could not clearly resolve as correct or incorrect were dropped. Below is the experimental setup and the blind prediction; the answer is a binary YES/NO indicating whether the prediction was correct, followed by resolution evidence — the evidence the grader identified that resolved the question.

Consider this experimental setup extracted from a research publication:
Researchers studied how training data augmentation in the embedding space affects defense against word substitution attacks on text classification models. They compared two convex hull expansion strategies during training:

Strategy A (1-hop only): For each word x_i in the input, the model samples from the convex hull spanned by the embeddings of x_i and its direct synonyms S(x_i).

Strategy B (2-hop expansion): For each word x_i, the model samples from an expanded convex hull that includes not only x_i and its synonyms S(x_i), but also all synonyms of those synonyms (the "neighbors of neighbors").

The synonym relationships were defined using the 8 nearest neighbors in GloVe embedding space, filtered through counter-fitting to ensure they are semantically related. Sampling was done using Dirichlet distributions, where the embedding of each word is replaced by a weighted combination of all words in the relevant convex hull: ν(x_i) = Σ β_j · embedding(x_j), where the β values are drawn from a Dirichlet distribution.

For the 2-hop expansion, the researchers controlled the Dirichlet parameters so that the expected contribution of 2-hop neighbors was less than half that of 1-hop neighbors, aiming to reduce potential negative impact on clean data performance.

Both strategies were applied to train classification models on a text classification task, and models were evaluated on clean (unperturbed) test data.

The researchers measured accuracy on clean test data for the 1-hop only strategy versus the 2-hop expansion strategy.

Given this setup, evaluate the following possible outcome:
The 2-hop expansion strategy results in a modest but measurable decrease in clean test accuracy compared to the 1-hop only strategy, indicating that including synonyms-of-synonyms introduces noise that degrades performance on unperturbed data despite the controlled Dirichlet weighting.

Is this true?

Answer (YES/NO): NO